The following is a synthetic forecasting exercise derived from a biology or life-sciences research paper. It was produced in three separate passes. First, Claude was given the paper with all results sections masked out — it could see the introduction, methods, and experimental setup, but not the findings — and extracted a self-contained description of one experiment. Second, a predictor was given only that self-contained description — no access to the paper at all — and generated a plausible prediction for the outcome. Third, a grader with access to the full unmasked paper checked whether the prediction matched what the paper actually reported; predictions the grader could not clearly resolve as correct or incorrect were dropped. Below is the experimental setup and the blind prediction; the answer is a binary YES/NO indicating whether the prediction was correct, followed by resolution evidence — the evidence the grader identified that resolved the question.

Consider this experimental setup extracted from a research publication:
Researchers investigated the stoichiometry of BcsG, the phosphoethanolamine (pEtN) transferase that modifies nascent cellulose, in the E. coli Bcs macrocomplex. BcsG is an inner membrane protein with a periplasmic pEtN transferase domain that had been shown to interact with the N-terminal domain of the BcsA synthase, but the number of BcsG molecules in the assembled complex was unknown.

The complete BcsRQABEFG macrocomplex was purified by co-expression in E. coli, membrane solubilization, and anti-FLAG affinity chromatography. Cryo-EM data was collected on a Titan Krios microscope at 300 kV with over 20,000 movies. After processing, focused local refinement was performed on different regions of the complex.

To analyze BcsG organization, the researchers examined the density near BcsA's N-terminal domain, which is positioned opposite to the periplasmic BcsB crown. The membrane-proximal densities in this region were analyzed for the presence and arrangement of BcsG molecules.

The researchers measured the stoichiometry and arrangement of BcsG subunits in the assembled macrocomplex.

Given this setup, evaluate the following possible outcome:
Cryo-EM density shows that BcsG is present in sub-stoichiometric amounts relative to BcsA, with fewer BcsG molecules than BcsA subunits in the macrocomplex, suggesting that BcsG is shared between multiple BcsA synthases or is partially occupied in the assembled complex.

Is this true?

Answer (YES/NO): NO